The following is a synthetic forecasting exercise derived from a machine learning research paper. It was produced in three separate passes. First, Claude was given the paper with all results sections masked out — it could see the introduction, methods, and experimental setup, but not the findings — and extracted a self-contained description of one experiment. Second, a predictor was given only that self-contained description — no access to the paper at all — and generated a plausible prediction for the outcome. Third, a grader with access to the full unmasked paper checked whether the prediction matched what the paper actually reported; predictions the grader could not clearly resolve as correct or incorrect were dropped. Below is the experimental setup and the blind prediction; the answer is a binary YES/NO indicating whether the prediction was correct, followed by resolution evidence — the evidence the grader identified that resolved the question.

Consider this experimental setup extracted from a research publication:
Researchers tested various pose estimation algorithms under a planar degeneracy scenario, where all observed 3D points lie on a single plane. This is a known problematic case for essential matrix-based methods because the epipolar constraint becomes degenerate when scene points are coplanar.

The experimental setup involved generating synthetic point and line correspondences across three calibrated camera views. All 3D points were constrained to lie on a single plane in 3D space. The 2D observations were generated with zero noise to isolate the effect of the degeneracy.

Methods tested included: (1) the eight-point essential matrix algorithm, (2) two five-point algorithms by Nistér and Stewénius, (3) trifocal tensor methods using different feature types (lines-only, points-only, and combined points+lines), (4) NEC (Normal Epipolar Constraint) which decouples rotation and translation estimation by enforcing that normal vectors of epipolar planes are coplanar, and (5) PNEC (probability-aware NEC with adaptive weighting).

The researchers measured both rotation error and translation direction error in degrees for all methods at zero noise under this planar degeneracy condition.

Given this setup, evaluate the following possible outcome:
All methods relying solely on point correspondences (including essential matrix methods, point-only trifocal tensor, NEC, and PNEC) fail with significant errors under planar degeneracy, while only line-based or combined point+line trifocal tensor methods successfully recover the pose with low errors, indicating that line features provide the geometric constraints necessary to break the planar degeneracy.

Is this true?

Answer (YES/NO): NO